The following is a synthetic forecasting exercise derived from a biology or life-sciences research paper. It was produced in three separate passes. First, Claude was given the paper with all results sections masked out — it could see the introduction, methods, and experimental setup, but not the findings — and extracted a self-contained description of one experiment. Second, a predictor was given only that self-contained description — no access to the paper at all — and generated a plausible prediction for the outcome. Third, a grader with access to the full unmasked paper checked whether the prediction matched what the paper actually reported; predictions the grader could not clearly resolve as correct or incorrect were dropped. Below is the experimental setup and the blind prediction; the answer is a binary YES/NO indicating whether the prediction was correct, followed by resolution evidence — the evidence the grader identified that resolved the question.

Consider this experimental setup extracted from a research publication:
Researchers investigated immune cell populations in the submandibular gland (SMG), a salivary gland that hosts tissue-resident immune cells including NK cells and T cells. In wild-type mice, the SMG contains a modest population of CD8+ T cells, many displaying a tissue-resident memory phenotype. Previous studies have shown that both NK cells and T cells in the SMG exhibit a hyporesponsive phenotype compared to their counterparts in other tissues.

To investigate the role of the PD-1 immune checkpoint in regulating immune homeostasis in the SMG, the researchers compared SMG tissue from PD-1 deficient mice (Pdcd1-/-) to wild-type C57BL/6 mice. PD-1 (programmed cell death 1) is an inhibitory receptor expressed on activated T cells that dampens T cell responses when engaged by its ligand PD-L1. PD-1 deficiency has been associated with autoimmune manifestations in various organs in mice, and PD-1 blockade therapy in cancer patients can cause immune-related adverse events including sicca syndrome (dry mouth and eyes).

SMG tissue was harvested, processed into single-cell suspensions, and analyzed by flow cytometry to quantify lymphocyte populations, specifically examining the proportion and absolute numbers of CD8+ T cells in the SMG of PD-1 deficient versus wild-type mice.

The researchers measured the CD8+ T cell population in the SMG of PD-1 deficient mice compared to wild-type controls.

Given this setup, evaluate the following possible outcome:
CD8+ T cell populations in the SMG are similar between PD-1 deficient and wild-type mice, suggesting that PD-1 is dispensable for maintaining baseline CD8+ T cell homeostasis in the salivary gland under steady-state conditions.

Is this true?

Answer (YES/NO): NO